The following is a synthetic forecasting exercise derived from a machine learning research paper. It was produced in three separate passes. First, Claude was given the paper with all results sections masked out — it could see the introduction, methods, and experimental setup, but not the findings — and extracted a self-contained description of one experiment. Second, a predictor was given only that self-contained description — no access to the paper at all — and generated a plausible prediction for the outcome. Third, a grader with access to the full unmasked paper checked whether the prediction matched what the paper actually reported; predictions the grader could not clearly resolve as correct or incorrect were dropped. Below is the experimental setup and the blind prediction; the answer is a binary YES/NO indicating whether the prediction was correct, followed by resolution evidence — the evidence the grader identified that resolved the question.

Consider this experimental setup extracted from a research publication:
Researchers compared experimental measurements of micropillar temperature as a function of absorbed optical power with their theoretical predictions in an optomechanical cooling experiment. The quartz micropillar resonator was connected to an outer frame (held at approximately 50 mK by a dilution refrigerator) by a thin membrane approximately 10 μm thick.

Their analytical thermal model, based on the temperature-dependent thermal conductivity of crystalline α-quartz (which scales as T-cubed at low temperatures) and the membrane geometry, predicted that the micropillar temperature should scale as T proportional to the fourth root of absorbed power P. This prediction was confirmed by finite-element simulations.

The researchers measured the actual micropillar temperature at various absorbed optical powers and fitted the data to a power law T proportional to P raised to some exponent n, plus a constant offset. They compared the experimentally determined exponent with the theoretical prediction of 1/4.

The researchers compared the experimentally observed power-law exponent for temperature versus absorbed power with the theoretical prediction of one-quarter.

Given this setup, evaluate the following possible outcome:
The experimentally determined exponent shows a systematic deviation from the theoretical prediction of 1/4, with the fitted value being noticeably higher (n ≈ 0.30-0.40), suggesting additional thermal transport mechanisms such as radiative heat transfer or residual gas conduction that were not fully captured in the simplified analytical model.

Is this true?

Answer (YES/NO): NO